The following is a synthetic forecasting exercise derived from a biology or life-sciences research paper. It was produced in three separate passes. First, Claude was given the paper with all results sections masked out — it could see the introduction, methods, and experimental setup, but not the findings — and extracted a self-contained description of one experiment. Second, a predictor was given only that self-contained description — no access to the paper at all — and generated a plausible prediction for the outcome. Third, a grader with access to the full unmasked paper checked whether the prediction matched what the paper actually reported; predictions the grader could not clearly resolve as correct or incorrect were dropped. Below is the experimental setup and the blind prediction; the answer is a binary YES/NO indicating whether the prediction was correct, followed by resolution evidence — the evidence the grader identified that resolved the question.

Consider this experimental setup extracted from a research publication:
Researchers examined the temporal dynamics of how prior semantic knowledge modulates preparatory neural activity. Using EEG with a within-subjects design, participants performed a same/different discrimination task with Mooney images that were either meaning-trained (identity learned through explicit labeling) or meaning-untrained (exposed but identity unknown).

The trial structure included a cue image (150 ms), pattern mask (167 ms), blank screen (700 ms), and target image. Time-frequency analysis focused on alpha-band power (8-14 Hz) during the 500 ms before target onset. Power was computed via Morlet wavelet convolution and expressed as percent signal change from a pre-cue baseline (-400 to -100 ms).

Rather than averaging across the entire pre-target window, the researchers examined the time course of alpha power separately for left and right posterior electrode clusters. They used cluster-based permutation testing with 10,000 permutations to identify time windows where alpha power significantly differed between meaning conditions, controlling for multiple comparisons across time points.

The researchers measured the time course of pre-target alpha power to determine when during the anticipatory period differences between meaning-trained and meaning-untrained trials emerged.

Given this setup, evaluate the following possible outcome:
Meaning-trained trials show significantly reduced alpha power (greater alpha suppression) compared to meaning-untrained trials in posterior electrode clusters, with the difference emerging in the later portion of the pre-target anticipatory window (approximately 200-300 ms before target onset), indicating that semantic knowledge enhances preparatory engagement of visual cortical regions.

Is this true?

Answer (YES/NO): NO